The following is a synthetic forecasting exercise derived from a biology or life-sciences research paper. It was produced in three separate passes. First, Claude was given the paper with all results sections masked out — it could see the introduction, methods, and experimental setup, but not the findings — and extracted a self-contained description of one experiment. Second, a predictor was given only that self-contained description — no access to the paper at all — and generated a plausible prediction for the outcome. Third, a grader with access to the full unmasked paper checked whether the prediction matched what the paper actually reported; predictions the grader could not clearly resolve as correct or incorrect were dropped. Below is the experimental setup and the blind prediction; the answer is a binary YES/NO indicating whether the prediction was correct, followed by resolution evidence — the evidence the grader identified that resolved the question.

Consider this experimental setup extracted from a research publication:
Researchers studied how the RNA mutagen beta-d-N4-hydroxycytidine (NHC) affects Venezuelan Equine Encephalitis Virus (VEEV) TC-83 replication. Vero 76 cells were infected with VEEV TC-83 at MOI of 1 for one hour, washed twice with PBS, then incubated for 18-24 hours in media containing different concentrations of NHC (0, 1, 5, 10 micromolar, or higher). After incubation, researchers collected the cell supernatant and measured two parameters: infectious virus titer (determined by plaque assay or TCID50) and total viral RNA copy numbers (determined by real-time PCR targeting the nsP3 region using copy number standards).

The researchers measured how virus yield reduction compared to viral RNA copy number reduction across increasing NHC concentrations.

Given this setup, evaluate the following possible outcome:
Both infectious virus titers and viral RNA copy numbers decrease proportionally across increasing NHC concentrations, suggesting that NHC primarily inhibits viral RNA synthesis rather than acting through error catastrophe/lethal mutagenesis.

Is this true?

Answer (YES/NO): NO